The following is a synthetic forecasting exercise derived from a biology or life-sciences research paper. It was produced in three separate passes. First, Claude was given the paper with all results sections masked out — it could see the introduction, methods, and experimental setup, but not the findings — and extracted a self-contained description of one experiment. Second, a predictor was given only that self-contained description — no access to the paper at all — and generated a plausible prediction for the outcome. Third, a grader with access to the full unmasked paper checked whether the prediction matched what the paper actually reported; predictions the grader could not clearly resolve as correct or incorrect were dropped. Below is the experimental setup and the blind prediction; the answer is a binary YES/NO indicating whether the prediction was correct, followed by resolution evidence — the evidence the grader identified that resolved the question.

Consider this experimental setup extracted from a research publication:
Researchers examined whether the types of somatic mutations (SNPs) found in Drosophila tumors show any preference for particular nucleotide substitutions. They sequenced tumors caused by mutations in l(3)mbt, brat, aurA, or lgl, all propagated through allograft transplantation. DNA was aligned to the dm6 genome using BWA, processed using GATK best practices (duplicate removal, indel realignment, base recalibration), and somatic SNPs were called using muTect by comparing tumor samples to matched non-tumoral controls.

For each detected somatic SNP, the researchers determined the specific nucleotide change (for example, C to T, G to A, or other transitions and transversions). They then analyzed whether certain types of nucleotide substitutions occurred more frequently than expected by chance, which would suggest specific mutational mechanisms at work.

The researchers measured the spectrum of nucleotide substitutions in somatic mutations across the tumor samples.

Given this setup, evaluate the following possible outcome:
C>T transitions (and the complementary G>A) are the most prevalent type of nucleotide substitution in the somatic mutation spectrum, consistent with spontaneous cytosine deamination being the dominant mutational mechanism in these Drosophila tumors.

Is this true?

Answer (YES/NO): NO